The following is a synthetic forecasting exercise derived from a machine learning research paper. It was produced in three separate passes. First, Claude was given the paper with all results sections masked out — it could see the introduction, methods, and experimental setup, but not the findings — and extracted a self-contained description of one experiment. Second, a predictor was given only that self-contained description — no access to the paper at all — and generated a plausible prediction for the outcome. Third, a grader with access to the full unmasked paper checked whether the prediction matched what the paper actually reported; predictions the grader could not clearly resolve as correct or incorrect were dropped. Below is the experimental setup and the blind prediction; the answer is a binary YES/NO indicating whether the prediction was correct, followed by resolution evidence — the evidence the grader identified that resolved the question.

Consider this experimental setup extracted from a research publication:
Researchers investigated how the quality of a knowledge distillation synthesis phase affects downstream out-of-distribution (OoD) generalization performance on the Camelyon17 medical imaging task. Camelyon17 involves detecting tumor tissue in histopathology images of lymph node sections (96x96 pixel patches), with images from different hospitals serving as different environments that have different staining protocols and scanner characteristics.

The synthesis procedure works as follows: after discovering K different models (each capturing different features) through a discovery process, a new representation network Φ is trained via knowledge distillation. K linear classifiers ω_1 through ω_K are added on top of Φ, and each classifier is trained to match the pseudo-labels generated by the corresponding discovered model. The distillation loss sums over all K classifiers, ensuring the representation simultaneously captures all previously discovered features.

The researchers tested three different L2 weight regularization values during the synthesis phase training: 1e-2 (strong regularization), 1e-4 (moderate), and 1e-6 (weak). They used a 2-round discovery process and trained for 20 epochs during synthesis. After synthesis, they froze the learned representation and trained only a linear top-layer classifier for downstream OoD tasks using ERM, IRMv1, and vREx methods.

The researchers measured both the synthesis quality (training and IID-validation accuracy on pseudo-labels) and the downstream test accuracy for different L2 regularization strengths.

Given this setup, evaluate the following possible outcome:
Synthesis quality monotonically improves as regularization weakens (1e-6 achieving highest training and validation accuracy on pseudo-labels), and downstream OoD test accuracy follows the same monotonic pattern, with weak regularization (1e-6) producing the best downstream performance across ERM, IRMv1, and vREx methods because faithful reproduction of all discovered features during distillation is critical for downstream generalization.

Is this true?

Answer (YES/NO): NO